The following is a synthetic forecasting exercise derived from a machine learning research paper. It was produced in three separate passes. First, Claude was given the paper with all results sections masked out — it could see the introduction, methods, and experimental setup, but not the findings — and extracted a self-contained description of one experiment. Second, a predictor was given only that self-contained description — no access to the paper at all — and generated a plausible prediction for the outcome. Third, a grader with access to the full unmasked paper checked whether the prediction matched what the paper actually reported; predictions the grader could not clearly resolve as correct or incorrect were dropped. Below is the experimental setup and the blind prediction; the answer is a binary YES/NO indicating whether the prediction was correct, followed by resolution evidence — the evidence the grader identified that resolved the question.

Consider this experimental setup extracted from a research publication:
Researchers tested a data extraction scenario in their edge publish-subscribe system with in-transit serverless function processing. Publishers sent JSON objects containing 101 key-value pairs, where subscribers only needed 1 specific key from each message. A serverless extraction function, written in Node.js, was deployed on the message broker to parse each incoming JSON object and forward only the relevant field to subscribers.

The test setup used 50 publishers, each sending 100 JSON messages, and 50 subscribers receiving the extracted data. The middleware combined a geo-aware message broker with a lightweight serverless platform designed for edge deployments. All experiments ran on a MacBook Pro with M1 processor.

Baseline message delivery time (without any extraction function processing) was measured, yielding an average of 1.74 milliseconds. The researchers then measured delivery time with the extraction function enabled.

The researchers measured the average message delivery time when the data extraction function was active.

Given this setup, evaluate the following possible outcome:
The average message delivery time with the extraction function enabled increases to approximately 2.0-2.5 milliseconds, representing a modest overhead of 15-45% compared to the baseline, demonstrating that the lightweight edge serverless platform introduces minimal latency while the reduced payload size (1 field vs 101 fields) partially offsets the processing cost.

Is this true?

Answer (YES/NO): NO